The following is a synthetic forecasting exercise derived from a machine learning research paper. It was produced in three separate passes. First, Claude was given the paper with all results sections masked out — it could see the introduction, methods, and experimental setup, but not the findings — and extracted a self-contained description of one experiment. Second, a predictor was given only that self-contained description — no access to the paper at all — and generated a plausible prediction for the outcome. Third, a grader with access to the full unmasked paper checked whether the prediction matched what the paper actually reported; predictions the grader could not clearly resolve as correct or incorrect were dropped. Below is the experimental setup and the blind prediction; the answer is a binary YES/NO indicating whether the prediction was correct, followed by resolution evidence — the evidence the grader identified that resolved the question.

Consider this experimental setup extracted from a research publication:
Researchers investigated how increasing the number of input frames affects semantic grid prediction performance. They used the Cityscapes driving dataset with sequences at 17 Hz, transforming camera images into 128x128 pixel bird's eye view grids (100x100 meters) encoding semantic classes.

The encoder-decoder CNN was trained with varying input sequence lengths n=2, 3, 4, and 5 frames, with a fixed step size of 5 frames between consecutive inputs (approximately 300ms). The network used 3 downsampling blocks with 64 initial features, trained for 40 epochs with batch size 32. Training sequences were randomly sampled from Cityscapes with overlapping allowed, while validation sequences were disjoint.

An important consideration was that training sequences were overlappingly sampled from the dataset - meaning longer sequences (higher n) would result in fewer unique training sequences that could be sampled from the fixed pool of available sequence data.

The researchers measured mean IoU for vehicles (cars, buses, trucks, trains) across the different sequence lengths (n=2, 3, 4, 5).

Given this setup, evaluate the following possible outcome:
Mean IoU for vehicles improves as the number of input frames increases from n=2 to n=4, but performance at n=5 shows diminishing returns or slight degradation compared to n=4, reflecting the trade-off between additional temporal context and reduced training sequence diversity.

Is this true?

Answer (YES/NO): NO